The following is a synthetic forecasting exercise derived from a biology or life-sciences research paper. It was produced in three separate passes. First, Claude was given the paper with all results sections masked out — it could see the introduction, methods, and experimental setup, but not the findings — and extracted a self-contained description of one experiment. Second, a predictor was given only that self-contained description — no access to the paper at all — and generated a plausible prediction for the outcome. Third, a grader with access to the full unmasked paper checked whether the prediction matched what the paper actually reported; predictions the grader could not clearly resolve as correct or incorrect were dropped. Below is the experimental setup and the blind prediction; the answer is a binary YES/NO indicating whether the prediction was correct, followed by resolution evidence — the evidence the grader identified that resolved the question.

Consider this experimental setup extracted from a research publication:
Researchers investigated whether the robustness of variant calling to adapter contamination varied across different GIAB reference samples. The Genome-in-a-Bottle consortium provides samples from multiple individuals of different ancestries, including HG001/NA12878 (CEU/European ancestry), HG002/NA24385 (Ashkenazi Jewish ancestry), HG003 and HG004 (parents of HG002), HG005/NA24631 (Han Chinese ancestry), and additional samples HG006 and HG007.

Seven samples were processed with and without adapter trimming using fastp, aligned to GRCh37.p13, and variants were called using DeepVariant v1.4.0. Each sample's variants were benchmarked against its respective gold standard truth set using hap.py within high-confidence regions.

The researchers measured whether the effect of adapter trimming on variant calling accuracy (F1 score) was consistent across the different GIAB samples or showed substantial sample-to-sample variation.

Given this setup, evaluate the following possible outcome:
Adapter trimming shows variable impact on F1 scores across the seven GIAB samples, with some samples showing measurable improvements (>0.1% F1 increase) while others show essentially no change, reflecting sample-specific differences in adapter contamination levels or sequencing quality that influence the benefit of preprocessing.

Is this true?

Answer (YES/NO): NO